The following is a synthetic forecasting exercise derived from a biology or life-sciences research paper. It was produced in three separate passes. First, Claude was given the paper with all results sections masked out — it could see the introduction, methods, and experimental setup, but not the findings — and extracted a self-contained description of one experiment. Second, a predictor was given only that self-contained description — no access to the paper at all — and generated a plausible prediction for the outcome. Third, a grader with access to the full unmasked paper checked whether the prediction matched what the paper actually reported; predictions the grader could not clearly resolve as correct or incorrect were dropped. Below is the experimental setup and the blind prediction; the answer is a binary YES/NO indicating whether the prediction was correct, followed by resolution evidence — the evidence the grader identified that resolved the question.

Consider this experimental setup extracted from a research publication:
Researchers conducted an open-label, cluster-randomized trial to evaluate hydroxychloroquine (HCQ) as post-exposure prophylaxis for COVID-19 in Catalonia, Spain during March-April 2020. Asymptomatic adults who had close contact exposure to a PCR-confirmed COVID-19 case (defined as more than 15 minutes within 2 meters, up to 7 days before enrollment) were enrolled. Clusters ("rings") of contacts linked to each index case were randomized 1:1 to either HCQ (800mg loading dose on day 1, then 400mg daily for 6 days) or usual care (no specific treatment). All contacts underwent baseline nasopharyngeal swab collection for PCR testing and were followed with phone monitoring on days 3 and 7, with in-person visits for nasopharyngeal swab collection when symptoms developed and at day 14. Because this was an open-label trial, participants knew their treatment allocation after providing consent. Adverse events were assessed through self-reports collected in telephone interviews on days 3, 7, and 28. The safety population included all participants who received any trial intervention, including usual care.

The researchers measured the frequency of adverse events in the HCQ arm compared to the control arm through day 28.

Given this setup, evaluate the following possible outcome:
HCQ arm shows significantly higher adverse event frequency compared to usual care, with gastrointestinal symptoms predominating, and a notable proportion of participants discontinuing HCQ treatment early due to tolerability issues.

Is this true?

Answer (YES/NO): NO